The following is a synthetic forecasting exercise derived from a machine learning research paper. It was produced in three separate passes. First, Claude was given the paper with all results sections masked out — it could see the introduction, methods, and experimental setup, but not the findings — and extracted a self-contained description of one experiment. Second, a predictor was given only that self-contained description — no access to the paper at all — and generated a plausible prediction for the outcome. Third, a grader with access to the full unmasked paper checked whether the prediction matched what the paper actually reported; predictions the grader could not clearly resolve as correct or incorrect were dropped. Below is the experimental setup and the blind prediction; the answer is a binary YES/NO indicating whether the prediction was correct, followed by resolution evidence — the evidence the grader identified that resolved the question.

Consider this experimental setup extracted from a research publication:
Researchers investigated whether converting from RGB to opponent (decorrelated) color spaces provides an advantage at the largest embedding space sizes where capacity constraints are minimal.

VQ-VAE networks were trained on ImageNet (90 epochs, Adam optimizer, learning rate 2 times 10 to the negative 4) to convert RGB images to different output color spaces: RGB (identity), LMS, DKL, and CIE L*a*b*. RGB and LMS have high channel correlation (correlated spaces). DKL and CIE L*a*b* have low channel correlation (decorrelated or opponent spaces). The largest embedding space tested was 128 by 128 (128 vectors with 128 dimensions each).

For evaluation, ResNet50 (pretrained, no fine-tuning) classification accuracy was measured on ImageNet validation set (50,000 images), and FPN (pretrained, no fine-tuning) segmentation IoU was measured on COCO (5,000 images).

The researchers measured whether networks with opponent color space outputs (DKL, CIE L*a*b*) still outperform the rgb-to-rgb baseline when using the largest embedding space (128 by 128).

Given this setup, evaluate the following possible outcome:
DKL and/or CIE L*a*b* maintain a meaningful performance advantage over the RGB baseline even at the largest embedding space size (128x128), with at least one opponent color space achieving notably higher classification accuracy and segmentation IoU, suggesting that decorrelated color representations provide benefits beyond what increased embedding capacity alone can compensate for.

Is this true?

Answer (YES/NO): NO